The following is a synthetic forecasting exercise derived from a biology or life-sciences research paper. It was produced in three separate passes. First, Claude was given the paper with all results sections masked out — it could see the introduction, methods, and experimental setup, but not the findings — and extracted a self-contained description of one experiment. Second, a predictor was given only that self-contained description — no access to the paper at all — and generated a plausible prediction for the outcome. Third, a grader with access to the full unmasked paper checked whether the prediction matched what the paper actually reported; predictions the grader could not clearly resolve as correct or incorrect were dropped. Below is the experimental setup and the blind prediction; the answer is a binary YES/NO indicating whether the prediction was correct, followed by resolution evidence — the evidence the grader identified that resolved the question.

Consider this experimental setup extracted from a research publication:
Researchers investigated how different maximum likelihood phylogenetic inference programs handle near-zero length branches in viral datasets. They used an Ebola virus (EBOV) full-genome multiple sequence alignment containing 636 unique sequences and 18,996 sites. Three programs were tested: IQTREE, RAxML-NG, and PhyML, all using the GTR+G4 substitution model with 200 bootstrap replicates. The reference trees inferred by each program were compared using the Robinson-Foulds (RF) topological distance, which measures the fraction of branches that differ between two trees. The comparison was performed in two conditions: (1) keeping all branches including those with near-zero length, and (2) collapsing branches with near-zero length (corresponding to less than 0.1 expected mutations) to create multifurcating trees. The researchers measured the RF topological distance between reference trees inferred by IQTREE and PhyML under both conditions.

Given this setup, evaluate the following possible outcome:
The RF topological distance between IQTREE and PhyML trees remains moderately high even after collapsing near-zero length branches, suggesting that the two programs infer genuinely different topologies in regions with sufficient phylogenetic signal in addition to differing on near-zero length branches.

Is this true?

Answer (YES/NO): NO